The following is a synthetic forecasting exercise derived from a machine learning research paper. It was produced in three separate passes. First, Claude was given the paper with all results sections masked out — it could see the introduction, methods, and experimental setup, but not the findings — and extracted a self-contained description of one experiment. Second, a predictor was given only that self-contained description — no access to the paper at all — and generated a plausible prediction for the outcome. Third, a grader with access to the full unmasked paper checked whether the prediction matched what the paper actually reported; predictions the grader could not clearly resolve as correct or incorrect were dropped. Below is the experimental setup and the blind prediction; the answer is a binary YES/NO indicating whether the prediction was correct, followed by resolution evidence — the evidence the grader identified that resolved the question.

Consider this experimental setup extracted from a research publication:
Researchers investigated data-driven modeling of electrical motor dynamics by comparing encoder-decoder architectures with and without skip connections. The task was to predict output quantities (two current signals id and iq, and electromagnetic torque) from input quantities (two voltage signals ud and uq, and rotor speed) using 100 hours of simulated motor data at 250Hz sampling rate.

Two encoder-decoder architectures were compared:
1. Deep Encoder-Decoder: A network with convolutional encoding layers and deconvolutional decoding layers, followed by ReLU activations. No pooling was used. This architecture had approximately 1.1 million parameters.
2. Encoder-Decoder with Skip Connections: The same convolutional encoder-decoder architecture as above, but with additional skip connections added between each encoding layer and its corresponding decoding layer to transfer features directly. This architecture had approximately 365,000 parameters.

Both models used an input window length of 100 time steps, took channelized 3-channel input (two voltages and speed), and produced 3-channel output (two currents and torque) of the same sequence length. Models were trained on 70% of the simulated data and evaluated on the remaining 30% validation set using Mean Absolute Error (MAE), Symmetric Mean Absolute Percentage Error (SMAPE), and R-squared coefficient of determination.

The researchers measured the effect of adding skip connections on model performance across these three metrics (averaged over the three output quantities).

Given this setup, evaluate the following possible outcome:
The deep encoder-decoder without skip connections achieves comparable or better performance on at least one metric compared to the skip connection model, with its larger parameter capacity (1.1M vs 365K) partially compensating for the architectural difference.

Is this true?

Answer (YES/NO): NO